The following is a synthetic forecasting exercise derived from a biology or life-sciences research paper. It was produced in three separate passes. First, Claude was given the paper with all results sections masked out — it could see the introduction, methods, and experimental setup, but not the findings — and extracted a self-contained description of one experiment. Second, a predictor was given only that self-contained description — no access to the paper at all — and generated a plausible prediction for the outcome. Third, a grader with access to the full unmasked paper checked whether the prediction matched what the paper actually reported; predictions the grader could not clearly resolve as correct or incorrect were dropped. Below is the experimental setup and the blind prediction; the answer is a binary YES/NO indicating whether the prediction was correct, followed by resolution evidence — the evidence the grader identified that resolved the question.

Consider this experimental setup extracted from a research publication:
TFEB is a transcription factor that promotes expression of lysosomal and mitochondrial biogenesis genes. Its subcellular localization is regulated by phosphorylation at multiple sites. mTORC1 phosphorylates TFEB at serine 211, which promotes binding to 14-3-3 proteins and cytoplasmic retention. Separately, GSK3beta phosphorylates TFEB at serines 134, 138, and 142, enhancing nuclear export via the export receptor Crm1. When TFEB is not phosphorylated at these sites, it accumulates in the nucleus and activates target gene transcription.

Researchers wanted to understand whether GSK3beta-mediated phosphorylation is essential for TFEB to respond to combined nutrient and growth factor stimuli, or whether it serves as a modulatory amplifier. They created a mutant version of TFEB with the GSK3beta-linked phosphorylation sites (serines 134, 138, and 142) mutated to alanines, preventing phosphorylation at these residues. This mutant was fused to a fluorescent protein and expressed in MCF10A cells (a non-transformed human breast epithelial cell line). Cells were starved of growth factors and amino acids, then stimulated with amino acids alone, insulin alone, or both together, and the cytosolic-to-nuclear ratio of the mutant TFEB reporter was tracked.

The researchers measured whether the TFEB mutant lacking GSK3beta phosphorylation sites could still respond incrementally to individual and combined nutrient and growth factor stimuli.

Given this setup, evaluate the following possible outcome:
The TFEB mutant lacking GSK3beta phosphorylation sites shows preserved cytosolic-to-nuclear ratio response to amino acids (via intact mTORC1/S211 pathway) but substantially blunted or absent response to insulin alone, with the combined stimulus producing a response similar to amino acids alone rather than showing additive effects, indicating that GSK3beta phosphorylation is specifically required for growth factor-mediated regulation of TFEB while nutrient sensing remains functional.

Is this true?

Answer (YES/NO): NO